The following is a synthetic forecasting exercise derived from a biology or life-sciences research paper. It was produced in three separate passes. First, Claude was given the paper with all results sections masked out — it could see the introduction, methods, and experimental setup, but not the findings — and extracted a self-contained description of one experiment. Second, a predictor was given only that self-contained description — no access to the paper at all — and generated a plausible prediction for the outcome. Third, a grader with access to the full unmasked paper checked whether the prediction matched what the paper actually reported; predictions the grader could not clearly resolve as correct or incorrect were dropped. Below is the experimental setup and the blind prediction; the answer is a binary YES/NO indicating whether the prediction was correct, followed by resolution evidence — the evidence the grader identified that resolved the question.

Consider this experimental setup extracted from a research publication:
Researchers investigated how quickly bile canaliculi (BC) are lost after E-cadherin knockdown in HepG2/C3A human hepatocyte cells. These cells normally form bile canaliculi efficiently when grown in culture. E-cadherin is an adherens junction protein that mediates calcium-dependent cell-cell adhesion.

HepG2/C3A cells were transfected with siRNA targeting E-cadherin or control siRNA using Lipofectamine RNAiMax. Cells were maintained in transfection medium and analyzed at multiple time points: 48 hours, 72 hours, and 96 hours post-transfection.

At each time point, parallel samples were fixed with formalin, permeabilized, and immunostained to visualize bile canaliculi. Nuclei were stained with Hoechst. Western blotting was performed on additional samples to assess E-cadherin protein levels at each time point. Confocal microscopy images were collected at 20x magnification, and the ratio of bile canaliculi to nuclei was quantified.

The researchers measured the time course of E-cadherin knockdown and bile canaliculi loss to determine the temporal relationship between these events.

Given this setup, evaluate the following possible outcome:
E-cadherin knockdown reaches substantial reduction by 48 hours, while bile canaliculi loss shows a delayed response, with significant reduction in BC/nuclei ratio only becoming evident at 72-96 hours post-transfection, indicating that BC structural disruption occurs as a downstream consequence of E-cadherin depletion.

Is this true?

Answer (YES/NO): NO